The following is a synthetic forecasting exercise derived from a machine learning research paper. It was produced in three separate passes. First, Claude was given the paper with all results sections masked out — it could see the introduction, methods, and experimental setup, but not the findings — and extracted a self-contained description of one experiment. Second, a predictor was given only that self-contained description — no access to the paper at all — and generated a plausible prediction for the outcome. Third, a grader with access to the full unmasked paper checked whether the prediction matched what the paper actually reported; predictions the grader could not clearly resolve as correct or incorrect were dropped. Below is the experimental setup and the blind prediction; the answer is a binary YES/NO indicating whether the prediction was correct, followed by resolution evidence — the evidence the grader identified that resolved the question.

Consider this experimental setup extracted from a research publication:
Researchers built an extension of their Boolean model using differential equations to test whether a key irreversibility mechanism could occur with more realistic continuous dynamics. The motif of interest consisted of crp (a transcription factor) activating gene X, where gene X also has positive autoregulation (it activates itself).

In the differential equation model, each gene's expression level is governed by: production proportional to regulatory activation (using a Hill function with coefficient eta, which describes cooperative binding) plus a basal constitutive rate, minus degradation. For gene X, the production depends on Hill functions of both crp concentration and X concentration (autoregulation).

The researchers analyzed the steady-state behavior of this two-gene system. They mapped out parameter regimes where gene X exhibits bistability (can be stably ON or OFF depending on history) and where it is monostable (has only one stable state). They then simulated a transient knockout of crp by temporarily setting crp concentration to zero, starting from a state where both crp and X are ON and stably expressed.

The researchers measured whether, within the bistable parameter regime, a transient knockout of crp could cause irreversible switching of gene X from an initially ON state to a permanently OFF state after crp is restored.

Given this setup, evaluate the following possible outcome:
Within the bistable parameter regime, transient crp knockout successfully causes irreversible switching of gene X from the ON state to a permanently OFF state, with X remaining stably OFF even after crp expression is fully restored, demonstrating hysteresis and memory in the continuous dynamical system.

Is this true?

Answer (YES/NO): YES